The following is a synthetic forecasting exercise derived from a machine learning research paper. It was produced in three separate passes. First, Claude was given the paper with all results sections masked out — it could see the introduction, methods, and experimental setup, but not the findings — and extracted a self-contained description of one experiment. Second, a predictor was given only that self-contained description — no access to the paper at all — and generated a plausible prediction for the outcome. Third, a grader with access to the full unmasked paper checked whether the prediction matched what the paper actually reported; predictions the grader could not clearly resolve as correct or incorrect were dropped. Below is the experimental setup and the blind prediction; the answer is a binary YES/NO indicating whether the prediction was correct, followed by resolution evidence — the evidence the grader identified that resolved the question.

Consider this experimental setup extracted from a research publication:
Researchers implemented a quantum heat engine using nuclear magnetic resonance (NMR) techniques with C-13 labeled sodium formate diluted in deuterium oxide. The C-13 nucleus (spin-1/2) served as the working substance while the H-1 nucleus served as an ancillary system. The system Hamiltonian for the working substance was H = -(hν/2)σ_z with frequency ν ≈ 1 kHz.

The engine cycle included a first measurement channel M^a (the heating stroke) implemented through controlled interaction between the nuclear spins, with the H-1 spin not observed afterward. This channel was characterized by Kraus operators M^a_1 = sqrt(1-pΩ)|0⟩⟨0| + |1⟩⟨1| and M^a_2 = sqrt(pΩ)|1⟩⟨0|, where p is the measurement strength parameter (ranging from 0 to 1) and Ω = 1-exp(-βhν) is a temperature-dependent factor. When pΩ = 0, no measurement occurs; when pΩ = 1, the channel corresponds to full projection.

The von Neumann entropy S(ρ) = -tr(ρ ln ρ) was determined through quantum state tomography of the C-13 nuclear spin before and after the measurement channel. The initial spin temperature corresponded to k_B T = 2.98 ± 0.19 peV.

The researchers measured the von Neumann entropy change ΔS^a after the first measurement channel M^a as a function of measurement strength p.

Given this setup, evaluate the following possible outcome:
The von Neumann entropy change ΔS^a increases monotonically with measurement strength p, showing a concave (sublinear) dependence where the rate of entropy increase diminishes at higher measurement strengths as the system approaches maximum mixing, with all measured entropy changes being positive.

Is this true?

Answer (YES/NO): NO